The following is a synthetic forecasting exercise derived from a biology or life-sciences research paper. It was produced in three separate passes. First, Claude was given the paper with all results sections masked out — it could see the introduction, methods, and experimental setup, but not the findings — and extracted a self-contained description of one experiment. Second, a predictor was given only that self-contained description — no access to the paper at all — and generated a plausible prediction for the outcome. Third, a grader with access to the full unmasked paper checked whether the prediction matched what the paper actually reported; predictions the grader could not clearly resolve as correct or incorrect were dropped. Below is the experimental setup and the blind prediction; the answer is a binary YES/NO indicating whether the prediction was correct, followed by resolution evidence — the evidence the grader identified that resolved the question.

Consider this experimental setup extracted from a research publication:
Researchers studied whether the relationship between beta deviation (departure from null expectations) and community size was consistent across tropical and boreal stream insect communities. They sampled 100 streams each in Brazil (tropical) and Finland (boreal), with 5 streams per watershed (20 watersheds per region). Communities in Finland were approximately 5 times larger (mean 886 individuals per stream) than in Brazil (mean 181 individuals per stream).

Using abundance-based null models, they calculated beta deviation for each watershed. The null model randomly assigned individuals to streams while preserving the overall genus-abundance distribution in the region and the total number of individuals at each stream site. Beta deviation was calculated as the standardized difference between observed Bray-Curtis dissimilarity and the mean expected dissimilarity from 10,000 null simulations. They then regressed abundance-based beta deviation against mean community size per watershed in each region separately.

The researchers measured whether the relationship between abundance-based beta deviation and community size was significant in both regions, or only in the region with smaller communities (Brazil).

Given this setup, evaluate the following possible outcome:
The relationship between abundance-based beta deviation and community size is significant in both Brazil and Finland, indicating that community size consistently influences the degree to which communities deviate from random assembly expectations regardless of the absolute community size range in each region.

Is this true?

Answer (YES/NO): YES